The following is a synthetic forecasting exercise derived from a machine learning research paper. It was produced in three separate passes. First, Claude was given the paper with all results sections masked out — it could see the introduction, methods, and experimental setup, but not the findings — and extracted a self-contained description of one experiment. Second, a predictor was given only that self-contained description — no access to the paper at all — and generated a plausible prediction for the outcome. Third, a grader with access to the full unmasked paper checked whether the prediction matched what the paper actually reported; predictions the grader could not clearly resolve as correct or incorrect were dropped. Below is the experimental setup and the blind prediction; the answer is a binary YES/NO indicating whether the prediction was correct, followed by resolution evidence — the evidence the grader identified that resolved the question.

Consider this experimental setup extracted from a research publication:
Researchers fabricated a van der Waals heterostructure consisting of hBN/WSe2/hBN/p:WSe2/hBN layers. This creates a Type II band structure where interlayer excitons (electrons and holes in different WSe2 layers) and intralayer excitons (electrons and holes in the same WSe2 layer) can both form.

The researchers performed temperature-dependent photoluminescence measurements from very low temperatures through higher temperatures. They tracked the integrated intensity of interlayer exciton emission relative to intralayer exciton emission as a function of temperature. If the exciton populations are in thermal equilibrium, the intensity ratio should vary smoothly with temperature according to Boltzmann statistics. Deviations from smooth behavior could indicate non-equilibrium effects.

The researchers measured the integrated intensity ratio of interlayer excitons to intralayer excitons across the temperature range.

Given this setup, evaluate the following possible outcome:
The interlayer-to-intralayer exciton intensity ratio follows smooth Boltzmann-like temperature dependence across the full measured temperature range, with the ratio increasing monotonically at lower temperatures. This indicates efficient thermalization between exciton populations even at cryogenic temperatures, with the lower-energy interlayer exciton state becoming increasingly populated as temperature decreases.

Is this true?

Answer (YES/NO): NO